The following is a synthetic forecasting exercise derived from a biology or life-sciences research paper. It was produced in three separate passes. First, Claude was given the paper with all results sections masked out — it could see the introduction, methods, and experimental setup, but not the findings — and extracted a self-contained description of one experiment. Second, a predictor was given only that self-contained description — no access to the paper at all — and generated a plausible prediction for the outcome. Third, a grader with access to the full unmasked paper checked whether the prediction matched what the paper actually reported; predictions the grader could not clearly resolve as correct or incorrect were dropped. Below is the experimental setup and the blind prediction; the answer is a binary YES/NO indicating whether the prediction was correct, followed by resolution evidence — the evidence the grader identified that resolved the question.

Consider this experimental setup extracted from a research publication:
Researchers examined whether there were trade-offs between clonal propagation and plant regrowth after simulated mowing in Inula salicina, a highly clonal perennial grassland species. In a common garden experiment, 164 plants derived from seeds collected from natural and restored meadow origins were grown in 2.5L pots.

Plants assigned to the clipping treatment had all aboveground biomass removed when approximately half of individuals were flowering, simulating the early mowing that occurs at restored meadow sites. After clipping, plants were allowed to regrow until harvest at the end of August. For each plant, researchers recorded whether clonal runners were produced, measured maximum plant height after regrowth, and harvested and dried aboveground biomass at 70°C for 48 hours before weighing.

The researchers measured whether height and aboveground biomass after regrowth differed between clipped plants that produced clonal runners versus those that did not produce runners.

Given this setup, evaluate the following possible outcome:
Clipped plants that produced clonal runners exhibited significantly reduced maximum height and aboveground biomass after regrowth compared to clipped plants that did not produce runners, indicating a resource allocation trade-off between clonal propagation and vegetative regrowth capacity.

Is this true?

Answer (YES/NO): YES